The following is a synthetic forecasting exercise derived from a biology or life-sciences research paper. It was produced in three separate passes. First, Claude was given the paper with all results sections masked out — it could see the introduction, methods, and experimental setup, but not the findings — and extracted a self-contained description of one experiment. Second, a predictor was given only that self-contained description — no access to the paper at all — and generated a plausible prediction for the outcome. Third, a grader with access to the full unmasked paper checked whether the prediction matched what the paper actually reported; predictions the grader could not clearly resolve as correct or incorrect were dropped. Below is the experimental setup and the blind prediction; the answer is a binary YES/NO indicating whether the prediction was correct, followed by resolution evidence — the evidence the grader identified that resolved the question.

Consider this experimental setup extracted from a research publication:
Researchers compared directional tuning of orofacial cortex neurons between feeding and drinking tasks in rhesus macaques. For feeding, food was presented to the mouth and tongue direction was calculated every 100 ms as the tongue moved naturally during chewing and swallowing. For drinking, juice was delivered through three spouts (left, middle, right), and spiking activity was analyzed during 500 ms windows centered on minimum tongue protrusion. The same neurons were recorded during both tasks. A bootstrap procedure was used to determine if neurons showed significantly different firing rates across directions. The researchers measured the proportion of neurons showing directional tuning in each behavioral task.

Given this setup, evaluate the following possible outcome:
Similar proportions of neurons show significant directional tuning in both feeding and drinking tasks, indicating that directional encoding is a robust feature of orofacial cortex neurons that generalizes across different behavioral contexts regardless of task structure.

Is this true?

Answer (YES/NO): NO